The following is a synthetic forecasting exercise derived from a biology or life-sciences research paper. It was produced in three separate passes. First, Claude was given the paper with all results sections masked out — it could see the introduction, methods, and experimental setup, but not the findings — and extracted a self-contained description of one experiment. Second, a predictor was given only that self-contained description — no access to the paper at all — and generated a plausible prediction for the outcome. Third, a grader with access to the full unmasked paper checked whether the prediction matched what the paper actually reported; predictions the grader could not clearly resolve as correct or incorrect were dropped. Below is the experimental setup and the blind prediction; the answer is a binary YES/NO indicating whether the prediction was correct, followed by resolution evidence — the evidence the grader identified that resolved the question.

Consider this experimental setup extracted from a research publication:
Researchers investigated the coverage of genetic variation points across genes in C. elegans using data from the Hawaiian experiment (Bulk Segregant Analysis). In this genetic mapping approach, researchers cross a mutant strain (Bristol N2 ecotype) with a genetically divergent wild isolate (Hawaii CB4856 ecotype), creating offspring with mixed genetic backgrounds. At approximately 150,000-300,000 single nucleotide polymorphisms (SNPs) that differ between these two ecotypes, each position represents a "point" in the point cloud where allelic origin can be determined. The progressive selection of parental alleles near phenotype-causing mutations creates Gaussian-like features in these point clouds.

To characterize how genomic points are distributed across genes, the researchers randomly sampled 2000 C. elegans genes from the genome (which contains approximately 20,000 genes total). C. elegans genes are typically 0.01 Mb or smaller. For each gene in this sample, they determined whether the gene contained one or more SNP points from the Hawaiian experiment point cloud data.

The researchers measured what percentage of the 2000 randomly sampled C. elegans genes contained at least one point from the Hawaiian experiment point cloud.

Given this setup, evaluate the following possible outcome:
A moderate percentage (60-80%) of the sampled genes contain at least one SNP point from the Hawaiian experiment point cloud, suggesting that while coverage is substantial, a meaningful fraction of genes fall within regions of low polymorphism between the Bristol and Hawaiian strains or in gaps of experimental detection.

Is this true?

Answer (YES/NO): YES